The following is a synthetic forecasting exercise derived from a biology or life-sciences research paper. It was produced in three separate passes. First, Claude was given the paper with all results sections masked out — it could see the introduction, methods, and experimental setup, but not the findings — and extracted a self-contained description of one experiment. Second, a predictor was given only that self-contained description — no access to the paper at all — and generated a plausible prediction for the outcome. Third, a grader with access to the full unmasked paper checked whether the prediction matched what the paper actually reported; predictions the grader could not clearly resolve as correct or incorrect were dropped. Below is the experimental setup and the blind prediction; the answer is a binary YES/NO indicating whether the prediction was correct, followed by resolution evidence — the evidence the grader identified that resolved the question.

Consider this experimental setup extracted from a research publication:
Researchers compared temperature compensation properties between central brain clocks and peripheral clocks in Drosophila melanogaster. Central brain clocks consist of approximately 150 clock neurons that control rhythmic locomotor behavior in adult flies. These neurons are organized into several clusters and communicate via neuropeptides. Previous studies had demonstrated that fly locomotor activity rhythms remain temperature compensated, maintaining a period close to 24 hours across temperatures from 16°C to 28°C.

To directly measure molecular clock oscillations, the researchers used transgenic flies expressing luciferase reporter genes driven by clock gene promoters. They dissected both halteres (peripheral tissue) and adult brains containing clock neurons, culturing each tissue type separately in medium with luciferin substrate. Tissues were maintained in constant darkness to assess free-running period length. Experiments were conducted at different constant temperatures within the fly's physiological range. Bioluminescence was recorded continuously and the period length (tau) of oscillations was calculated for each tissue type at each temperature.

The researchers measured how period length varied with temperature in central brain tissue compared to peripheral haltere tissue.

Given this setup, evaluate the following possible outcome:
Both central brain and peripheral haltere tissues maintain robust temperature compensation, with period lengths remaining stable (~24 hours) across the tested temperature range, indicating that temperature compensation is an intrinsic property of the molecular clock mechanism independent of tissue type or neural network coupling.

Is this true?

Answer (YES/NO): NO